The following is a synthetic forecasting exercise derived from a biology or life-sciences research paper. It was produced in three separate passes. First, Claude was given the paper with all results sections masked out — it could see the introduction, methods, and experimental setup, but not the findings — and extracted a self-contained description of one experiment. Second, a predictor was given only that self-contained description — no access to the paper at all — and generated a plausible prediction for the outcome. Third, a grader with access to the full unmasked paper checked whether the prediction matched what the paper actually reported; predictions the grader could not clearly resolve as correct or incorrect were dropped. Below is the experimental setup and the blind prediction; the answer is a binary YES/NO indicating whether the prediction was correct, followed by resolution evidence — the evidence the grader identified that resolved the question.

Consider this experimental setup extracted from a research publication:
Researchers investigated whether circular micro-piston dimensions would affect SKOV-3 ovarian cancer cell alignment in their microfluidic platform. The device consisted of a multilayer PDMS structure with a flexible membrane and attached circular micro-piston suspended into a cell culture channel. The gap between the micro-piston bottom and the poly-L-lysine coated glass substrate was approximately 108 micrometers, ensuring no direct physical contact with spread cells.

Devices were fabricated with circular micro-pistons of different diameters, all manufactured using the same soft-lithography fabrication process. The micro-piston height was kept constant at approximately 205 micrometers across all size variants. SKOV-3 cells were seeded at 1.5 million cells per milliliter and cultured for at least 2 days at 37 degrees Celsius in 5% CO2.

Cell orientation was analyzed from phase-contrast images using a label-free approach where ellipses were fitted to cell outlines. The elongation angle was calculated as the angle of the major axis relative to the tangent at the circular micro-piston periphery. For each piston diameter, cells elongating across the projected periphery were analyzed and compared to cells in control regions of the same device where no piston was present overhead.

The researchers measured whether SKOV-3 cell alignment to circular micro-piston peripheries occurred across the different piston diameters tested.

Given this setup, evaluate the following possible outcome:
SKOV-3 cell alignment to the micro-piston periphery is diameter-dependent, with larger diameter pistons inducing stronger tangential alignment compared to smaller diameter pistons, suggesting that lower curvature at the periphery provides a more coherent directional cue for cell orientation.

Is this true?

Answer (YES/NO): NO